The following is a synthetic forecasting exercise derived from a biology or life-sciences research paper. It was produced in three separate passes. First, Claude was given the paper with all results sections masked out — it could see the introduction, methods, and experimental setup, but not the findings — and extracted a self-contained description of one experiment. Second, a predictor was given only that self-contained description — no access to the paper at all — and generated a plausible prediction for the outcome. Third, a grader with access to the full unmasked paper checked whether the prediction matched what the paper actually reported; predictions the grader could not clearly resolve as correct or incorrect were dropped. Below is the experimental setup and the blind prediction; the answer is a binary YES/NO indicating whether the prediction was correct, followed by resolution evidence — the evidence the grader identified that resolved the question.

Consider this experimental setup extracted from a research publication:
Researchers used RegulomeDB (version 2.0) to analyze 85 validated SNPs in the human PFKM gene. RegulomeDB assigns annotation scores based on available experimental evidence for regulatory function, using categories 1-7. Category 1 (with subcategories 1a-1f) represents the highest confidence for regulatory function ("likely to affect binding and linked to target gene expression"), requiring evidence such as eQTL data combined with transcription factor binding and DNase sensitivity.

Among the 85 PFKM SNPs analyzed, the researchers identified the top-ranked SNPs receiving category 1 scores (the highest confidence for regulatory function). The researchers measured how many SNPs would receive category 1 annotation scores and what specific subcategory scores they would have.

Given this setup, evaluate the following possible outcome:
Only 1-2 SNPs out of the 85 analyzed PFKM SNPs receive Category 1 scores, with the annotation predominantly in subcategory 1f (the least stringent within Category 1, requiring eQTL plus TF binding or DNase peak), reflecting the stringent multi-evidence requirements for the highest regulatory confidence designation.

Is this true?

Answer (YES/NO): NO